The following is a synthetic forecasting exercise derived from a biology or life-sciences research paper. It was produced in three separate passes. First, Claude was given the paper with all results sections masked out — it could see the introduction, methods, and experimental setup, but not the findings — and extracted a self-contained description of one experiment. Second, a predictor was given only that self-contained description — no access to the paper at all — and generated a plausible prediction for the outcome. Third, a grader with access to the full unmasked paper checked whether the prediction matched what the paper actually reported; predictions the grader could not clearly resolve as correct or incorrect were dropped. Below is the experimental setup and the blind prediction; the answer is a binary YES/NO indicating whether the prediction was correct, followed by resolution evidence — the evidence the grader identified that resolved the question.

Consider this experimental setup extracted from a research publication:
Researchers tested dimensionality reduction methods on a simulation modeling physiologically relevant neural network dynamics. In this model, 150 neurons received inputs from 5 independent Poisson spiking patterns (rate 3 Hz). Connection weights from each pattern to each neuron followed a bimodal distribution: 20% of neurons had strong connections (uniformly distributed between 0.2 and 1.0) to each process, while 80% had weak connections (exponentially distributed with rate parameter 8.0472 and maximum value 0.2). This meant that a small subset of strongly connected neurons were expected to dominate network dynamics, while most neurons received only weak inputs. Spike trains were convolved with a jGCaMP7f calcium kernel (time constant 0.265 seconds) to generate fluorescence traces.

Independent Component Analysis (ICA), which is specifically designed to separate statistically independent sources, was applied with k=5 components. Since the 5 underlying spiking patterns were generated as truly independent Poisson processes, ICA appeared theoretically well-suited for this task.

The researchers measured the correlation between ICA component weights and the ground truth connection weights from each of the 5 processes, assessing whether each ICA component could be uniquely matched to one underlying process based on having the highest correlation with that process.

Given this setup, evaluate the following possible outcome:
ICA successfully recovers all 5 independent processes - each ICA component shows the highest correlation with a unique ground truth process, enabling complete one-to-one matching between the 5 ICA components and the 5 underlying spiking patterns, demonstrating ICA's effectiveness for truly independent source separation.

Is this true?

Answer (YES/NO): NO